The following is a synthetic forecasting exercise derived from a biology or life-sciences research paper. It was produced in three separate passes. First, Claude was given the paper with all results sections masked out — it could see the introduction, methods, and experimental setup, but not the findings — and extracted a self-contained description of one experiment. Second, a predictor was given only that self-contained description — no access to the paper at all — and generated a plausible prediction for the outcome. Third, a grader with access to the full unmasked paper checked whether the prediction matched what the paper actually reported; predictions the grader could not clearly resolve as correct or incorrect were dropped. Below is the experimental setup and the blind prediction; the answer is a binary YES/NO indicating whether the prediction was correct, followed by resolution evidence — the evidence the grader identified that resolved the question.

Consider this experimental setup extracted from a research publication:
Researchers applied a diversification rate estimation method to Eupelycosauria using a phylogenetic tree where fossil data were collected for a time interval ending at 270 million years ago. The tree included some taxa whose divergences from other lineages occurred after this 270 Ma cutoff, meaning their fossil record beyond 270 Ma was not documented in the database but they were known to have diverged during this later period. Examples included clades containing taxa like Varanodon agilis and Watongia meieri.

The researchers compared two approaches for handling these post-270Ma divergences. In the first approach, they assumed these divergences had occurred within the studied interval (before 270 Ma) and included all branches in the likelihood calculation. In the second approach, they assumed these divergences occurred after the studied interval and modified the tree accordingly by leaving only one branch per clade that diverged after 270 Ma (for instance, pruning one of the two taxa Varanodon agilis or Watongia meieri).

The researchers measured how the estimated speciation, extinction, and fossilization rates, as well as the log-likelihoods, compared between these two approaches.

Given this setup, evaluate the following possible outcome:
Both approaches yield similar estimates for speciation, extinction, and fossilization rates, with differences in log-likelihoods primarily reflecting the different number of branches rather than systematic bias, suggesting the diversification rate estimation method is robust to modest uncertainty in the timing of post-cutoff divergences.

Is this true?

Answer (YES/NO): NO